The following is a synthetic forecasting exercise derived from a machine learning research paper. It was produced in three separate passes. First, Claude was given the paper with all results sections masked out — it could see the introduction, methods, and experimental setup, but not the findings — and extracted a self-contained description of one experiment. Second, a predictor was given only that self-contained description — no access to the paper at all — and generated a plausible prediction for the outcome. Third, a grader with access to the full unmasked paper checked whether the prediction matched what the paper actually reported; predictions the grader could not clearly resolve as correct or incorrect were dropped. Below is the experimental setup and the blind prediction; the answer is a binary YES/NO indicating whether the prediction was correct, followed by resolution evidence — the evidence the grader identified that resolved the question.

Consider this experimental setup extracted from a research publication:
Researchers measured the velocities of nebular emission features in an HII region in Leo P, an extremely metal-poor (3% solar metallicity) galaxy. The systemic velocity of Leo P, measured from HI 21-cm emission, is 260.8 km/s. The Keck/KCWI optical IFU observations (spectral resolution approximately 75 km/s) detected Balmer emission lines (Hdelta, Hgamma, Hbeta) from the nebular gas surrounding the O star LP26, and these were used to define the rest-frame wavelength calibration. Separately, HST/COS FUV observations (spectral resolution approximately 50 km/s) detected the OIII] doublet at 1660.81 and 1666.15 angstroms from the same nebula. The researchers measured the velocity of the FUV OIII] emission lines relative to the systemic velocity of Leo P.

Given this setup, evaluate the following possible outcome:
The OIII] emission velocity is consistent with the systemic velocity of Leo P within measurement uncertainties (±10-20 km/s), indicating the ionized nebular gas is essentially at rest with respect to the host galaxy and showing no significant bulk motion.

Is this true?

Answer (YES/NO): YES